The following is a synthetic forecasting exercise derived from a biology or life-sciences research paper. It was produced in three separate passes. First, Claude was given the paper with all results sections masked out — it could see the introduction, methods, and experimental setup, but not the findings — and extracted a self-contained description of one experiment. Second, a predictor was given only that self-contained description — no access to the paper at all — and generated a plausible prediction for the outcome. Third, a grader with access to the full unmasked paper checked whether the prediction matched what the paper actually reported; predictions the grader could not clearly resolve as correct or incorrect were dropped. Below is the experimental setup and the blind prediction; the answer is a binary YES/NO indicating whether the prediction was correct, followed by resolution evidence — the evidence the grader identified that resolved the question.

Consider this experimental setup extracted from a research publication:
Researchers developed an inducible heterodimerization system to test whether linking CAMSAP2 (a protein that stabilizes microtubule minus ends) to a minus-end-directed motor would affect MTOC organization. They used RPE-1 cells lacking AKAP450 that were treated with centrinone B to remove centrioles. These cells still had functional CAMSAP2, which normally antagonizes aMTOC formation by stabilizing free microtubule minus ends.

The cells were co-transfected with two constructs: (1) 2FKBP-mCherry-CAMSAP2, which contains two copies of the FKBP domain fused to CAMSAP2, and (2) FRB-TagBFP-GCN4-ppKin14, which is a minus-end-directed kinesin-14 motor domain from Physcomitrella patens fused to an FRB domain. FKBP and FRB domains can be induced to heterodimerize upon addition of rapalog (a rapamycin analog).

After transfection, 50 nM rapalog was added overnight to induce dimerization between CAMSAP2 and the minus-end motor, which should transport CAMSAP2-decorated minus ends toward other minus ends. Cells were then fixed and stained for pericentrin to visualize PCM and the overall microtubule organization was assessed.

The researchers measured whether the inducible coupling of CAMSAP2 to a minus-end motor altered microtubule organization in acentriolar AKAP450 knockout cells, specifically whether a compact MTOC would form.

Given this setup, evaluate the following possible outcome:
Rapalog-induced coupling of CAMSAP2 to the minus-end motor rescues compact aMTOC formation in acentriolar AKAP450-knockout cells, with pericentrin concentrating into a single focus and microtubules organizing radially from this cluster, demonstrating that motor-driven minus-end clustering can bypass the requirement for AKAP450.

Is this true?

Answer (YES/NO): NO